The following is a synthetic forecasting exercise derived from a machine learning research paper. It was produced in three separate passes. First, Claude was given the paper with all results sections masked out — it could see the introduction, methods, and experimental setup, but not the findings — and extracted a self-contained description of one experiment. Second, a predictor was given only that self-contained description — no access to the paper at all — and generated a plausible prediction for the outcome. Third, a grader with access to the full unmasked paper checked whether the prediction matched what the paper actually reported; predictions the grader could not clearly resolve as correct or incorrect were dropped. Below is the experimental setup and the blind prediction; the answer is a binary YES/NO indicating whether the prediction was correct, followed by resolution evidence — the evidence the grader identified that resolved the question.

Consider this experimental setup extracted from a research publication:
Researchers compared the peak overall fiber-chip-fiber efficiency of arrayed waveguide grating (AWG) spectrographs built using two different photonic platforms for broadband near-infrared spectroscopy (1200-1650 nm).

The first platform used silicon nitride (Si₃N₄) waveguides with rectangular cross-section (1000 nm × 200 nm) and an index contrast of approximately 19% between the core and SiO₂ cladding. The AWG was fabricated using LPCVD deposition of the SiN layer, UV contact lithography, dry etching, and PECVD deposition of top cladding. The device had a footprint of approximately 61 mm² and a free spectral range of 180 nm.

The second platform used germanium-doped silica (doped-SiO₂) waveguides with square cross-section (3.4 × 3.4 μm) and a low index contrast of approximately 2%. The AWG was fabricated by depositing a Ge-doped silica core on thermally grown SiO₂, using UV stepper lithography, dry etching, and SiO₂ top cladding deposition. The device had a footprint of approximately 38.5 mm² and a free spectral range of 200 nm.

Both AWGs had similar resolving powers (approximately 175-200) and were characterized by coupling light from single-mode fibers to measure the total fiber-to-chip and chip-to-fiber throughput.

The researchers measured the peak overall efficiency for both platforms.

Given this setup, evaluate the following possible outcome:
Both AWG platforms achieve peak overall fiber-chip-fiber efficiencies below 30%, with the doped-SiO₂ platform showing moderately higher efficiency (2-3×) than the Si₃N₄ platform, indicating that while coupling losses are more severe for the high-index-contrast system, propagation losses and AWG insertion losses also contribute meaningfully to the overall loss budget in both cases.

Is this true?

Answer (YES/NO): NO